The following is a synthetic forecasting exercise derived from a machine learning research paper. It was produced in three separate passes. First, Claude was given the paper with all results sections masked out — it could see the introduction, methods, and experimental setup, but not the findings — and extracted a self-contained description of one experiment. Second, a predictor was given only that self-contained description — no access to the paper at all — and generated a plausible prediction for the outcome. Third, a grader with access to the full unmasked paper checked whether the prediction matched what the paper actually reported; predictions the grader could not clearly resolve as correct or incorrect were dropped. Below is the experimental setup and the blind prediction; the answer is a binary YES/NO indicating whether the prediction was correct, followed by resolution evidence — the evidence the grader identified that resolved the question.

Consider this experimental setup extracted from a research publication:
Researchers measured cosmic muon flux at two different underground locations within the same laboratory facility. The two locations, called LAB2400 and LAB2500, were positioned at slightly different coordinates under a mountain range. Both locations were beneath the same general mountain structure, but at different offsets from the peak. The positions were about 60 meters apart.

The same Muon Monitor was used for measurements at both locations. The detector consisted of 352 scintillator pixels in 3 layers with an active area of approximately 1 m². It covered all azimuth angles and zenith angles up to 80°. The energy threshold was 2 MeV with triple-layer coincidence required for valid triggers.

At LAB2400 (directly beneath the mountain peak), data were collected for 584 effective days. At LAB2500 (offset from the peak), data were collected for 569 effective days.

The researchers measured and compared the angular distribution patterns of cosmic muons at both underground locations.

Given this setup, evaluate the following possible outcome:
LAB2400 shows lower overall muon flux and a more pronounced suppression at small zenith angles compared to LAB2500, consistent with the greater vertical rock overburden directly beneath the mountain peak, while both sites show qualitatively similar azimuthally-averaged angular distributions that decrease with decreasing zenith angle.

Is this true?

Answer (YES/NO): NO